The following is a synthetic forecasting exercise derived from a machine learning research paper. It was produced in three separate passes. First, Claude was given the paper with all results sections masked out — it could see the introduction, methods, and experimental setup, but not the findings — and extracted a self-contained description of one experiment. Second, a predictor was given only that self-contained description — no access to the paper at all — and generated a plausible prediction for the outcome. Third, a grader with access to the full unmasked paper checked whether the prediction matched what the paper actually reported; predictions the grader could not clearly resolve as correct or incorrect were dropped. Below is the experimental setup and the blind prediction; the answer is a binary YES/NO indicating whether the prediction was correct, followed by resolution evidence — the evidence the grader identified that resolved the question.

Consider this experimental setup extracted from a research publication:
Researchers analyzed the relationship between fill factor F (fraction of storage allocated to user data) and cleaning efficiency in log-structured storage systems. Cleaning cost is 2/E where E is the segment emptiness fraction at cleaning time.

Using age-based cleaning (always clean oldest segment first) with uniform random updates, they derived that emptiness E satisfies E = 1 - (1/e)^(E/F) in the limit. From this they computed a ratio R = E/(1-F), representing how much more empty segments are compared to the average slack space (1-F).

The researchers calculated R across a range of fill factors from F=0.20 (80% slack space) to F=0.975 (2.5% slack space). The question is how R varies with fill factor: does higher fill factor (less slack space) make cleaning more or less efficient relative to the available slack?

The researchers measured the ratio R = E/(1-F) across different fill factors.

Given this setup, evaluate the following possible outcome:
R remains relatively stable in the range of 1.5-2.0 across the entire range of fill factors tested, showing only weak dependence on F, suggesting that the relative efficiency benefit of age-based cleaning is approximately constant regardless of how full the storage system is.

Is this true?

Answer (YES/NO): NO